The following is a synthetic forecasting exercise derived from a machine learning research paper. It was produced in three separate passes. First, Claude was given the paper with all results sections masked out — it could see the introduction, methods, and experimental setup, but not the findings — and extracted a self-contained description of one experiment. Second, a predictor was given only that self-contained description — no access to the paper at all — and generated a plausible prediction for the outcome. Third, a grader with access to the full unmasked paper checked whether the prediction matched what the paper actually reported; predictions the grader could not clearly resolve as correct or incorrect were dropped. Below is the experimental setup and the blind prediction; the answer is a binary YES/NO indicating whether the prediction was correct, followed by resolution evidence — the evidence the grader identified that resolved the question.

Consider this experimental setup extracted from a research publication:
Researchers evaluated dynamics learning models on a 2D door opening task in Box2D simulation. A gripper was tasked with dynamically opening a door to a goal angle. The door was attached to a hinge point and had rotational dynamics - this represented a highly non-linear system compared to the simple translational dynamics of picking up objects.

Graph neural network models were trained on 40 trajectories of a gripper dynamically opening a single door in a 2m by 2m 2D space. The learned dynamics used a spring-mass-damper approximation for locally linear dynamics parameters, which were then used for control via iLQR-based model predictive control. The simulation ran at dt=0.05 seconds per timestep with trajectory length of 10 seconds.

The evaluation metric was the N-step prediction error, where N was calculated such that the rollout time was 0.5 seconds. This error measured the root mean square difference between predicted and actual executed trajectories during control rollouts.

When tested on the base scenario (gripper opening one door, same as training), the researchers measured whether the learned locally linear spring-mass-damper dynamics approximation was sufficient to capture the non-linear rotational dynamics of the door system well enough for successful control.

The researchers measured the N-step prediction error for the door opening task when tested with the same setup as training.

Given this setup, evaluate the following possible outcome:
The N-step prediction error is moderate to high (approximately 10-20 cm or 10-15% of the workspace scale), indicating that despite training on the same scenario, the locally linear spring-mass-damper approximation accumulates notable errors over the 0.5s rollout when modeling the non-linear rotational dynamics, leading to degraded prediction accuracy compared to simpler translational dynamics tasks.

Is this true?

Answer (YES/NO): NO